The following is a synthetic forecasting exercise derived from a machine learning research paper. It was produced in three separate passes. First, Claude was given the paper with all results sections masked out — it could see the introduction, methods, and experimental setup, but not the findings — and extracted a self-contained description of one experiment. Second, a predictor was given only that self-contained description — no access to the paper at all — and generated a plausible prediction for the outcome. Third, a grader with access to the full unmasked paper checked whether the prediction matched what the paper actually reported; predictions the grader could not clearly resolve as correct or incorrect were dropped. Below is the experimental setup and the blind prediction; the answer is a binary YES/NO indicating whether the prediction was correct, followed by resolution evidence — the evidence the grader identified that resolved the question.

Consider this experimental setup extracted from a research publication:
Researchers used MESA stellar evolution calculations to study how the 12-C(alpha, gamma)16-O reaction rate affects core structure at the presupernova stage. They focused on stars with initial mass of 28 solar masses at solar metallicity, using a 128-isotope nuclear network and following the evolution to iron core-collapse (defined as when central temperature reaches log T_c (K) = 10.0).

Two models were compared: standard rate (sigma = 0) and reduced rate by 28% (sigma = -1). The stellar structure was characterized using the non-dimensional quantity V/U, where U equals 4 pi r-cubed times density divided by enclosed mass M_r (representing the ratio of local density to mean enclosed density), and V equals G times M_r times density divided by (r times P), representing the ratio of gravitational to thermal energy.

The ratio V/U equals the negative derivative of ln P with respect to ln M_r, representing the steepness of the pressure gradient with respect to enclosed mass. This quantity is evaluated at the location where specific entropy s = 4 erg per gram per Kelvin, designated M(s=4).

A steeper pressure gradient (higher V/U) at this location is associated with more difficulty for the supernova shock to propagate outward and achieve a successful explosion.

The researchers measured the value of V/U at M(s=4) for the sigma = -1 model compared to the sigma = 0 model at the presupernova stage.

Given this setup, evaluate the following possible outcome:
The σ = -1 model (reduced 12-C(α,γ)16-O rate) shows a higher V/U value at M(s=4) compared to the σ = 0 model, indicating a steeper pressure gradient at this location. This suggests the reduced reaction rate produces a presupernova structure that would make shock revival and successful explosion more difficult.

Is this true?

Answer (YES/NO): NO